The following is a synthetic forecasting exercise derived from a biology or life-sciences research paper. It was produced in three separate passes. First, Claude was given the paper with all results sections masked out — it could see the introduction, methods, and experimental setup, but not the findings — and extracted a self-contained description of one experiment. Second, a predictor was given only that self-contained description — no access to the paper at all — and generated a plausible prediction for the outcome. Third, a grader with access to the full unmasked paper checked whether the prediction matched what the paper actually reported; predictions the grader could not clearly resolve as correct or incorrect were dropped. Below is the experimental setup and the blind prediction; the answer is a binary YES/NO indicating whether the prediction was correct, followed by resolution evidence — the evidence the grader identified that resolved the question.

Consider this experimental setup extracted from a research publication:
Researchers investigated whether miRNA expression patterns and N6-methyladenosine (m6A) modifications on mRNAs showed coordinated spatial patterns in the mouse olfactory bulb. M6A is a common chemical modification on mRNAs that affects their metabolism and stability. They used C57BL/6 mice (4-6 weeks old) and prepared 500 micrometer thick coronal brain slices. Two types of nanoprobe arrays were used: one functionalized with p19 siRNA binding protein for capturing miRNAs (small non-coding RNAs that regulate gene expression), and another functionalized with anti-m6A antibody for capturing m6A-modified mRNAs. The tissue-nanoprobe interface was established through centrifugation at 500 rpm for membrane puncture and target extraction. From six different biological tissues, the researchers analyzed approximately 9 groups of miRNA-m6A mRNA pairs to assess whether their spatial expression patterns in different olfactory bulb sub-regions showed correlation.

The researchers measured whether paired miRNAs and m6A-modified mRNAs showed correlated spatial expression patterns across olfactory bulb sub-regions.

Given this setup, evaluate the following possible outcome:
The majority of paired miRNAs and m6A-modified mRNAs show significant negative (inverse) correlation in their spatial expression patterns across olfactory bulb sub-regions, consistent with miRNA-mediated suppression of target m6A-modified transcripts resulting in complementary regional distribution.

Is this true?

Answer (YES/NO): NO